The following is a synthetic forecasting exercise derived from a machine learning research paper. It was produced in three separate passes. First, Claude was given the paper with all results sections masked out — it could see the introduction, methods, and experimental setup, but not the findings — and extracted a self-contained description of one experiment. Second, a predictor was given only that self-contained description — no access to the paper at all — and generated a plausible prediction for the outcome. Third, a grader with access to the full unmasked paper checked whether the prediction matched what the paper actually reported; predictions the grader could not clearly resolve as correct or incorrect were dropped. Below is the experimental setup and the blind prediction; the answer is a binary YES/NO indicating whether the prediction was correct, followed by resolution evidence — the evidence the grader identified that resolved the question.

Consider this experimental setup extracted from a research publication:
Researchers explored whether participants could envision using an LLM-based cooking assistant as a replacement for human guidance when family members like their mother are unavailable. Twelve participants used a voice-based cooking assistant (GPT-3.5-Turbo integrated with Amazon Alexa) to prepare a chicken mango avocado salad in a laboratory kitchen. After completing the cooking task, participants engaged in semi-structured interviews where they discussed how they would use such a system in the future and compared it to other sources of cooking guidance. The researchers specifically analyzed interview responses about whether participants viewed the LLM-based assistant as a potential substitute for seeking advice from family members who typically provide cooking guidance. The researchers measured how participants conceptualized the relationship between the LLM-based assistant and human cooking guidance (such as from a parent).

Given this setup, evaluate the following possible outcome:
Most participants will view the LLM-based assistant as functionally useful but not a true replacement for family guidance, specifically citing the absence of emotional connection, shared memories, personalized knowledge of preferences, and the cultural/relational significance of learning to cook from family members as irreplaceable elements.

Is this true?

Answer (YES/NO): NO